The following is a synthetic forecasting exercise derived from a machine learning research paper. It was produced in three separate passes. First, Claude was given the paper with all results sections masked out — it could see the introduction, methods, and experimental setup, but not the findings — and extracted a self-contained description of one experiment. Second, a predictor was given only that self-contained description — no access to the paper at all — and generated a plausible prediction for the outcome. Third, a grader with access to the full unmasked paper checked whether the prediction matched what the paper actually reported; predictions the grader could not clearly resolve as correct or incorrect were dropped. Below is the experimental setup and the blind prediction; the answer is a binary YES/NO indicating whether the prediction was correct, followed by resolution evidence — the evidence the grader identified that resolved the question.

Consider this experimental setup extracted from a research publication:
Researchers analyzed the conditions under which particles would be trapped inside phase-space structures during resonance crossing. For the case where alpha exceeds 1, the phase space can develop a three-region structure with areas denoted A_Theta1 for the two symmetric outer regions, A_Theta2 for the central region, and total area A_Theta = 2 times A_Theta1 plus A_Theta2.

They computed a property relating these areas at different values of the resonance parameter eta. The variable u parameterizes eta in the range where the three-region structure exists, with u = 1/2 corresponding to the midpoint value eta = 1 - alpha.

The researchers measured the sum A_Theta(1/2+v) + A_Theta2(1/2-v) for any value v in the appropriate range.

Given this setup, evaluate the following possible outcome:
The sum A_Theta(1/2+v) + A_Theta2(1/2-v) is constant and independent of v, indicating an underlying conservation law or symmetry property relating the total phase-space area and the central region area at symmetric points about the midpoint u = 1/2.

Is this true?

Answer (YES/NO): YES